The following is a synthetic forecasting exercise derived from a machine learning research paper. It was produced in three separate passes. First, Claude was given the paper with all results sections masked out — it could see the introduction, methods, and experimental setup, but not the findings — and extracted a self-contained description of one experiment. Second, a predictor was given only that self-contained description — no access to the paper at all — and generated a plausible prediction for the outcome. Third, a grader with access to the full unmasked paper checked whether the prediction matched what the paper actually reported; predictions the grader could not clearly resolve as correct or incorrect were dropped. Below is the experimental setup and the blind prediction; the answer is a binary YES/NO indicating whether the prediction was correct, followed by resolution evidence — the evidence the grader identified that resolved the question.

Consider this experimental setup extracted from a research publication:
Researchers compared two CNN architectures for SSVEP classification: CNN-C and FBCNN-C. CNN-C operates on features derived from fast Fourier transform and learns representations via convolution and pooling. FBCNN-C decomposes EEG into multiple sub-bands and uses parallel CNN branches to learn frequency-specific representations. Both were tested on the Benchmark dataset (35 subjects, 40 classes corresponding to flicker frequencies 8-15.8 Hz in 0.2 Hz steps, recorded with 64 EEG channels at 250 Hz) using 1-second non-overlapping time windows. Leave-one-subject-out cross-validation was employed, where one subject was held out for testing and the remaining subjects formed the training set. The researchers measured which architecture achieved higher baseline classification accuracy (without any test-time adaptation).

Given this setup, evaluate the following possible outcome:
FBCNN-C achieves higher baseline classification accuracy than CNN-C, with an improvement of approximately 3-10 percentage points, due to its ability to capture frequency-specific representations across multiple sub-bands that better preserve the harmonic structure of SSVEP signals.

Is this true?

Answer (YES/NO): YES